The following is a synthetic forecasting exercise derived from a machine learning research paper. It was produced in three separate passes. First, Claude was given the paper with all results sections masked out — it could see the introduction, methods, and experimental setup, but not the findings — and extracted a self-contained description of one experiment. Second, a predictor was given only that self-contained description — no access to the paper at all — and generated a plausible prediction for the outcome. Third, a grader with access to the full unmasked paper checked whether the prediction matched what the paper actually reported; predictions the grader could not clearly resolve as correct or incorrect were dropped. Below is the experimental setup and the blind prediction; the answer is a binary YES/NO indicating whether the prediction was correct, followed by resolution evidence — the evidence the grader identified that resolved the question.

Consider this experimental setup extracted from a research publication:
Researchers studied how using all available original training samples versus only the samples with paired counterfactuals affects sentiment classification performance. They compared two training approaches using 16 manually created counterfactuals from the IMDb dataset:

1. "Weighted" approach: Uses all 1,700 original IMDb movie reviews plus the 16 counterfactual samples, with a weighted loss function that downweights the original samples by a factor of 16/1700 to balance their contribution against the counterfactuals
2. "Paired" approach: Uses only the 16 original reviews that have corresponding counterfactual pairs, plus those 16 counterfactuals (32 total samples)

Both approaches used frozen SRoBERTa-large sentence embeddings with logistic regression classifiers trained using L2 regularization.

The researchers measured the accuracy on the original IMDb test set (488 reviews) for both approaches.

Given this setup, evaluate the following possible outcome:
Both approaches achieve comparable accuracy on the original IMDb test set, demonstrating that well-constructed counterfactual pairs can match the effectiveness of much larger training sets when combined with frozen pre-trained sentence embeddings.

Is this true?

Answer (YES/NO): NO